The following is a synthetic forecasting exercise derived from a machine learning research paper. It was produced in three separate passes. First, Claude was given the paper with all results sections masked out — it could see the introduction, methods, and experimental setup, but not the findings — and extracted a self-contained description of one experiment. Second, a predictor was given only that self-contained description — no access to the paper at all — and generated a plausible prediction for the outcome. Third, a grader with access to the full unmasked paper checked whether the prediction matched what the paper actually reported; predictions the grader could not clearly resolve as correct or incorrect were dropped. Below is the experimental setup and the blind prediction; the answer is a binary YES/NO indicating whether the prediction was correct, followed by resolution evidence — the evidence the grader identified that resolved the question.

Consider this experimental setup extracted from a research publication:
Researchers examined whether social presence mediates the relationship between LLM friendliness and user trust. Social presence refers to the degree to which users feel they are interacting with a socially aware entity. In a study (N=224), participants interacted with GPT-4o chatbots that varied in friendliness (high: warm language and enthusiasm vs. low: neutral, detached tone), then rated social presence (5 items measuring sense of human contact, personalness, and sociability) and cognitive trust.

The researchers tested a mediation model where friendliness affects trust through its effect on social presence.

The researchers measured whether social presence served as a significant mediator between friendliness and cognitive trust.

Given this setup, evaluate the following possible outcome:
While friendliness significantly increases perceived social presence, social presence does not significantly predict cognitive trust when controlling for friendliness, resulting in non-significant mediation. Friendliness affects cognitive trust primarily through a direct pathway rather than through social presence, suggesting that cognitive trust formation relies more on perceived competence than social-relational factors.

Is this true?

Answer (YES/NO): NO